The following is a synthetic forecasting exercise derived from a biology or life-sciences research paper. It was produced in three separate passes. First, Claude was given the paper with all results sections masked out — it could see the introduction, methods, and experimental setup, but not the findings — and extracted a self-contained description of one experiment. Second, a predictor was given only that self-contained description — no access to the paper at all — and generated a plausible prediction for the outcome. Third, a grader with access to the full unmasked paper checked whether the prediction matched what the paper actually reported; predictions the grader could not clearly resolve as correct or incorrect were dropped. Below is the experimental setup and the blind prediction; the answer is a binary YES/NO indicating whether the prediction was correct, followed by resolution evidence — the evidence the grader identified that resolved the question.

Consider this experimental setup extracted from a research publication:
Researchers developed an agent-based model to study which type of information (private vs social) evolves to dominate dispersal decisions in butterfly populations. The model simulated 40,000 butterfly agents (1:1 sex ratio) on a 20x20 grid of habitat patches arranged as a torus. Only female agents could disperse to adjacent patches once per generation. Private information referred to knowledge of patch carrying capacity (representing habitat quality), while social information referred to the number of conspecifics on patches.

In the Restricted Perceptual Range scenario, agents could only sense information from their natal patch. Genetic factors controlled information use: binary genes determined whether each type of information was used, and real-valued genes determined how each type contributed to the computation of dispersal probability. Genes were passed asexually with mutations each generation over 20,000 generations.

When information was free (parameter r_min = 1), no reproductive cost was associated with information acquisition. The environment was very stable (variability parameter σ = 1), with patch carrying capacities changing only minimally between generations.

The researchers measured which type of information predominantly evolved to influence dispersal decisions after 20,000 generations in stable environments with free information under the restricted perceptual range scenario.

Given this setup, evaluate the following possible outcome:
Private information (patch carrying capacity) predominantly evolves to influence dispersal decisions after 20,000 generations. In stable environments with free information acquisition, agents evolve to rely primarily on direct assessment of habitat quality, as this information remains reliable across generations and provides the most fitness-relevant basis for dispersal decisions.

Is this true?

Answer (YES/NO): YES